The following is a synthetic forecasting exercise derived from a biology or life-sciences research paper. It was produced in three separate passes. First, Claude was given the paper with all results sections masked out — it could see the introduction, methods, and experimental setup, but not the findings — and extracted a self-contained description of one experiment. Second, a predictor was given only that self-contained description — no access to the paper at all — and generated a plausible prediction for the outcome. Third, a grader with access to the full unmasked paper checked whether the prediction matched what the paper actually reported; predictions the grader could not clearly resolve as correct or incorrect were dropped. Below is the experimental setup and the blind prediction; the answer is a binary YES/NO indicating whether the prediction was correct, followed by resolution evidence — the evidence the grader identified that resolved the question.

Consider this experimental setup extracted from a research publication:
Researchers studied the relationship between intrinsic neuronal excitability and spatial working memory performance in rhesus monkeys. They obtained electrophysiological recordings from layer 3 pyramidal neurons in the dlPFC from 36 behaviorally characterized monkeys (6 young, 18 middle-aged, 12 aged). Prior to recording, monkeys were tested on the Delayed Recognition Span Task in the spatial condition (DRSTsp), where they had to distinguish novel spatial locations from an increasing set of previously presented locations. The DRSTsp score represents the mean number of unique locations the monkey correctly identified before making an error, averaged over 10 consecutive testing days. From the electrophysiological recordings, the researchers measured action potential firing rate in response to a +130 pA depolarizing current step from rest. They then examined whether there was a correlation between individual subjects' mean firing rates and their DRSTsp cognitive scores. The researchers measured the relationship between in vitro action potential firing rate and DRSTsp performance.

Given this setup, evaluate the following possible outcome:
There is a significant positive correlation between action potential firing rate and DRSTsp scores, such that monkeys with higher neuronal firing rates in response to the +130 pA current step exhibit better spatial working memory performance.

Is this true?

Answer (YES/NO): NO